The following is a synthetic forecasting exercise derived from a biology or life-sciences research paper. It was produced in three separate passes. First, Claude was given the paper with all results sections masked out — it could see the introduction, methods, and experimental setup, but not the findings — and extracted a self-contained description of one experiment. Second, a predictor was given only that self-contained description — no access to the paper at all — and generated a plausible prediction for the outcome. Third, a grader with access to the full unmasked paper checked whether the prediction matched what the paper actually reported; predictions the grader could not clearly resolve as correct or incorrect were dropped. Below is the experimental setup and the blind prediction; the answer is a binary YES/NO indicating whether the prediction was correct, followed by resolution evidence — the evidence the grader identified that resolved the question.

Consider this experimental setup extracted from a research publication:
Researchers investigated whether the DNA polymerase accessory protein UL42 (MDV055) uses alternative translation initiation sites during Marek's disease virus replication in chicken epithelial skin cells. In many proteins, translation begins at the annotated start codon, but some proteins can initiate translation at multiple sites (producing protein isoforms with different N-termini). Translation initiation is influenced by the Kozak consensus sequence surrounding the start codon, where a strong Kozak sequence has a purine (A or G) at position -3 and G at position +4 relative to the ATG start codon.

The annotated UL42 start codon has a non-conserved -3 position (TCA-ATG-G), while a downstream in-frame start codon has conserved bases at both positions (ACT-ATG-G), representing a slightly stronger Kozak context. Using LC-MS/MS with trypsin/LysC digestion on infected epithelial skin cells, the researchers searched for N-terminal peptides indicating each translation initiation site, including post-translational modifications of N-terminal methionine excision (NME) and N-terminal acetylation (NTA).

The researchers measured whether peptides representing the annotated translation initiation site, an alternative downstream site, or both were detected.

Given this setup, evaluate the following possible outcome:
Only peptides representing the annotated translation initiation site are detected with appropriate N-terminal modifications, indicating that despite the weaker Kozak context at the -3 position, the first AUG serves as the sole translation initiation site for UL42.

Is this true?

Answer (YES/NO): NO